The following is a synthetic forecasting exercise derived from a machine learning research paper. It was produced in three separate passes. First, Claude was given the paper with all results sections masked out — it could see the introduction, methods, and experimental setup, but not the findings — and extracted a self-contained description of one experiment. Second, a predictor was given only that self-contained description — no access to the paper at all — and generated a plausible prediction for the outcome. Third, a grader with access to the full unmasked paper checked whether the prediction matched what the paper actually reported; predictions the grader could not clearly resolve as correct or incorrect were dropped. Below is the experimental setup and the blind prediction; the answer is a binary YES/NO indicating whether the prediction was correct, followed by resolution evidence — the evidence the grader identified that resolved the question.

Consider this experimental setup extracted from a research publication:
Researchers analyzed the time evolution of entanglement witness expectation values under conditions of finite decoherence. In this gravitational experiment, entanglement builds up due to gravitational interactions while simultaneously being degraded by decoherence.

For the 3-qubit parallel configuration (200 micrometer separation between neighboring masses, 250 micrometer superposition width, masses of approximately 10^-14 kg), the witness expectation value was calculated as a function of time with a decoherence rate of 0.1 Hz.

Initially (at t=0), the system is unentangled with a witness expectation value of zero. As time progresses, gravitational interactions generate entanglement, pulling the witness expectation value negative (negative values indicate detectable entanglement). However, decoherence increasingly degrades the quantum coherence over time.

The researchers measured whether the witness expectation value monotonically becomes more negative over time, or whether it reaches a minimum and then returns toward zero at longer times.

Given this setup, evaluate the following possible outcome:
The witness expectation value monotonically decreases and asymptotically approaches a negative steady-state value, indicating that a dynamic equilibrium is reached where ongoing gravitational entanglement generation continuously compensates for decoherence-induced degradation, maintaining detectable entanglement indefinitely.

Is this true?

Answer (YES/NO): NO